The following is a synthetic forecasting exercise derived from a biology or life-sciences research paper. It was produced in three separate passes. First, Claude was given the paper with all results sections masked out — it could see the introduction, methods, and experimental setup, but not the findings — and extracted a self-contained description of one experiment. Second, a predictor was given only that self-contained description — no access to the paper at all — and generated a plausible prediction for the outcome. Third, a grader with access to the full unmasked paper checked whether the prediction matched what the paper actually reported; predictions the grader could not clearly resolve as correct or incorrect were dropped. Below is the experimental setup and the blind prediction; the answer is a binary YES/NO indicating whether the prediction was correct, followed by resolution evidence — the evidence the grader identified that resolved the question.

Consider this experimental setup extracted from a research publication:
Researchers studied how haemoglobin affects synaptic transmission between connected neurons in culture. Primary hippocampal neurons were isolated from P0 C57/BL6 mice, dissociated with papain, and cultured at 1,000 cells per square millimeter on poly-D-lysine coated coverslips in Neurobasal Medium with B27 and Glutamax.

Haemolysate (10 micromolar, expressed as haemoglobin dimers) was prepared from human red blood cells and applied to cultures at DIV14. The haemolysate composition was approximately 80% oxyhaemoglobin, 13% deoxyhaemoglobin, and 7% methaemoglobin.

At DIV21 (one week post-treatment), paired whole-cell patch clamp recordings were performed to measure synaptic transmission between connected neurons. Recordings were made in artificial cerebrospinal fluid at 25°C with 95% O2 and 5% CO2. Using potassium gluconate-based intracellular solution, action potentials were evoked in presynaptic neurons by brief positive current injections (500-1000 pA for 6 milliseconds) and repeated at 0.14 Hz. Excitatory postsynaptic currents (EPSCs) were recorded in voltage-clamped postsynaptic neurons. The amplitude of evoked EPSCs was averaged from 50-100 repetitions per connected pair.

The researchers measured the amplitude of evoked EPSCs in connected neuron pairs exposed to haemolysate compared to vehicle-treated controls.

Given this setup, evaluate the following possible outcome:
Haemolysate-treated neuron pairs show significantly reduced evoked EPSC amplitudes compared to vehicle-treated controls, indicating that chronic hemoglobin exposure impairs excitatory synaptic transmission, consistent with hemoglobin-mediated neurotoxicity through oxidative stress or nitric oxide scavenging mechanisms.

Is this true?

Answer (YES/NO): YES